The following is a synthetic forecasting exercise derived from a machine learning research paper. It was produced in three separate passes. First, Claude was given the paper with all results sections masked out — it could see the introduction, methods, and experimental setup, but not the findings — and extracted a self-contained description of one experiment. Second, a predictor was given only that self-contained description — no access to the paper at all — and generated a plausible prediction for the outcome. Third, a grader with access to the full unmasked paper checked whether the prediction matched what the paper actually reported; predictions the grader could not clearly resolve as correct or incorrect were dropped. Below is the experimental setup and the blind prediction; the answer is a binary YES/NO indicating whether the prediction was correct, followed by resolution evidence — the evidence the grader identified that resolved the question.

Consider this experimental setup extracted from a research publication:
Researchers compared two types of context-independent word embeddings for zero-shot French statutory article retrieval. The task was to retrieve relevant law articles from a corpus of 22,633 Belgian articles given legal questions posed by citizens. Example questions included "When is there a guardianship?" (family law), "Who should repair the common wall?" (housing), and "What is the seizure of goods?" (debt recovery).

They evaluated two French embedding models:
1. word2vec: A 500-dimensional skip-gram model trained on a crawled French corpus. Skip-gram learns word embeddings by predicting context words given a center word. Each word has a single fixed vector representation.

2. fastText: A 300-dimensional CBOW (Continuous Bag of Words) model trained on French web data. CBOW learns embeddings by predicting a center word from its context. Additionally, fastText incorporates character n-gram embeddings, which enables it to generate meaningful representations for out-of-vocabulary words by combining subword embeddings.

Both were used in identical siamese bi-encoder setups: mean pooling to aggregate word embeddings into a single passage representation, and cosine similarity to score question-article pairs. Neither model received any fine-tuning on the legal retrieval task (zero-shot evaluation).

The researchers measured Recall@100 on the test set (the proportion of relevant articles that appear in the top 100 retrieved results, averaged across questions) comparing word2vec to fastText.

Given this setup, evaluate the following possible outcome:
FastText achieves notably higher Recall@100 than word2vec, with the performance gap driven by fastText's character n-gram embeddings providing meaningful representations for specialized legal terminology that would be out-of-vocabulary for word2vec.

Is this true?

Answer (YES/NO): NO